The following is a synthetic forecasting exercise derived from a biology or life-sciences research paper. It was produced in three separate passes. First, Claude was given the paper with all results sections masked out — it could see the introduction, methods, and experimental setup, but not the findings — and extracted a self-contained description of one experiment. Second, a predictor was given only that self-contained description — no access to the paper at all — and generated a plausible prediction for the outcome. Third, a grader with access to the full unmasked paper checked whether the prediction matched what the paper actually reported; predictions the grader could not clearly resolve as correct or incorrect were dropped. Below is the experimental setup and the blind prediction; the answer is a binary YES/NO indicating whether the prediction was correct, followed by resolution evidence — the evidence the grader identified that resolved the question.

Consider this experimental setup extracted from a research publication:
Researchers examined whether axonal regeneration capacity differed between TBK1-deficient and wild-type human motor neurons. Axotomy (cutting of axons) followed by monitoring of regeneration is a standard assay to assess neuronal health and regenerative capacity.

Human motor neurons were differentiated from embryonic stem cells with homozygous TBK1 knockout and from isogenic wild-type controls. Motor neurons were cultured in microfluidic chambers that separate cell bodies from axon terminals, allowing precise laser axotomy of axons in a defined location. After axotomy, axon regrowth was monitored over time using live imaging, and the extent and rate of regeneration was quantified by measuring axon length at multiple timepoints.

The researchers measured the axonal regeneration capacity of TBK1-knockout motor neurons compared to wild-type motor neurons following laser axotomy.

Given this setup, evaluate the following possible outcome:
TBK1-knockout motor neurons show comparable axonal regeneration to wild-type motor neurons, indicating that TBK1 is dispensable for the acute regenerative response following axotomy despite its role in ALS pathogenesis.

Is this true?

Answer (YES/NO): NO